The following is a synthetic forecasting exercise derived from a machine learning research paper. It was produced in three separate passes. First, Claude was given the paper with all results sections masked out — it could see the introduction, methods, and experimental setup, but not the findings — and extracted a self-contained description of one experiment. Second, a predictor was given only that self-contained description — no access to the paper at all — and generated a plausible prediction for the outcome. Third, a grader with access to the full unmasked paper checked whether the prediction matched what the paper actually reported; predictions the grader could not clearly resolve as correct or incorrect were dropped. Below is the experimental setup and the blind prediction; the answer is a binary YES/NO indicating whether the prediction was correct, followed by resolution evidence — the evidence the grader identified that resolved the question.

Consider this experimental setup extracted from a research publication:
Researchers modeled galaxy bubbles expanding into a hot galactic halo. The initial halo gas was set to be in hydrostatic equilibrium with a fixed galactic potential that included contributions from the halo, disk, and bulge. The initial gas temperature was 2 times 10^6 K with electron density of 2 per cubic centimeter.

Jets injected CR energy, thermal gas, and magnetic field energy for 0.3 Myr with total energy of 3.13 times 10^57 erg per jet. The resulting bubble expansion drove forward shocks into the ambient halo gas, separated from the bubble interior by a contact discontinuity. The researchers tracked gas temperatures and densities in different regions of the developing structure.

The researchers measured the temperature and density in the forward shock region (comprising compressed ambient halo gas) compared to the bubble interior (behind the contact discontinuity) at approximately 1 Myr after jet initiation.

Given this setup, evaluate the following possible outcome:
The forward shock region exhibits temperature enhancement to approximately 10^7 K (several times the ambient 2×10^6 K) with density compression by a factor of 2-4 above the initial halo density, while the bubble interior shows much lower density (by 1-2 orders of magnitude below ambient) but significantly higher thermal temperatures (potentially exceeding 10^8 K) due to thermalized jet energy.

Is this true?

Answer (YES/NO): NO